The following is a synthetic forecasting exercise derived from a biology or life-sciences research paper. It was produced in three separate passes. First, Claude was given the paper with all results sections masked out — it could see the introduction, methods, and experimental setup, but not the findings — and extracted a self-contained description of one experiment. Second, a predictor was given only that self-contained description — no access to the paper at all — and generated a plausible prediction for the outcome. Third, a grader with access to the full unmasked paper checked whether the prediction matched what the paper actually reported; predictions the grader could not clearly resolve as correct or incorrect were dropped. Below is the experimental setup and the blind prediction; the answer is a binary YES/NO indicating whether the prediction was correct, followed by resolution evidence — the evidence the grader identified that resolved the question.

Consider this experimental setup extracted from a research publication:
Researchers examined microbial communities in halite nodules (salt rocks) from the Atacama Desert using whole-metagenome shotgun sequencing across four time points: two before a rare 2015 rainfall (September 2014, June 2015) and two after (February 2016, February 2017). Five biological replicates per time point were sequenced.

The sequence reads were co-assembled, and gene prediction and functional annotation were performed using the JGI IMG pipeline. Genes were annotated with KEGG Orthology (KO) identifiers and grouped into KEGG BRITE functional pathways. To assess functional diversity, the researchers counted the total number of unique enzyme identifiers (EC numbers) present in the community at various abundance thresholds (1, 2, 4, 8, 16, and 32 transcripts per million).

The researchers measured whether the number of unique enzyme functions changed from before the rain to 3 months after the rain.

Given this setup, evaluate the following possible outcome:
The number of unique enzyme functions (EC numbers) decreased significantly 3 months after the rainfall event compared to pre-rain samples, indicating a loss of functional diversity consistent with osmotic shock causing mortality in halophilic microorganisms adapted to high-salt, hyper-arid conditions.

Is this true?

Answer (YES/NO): NO